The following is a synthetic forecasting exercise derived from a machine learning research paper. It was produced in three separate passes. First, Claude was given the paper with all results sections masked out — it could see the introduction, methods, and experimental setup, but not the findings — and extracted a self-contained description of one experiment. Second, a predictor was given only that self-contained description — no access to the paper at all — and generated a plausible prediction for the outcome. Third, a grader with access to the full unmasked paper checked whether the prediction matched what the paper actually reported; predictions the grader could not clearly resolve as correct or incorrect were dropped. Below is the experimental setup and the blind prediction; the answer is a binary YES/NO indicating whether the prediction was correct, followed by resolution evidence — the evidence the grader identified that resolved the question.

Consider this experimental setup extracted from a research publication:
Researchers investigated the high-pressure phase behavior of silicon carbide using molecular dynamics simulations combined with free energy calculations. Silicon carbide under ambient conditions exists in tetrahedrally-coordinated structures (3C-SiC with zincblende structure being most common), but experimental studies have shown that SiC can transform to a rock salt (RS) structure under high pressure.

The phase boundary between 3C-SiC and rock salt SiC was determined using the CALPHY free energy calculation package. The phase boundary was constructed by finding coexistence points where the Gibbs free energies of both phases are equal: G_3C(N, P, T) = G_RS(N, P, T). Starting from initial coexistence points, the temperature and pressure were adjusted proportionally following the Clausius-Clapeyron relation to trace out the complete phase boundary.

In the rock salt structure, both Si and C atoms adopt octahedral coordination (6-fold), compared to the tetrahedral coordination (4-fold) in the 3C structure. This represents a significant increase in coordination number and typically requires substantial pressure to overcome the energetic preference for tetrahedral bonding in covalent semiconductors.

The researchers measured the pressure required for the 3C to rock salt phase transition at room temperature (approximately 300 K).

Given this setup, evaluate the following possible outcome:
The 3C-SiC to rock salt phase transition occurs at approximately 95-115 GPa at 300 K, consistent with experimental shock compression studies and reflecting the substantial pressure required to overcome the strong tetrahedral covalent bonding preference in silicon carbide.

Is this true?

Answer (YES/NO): NO